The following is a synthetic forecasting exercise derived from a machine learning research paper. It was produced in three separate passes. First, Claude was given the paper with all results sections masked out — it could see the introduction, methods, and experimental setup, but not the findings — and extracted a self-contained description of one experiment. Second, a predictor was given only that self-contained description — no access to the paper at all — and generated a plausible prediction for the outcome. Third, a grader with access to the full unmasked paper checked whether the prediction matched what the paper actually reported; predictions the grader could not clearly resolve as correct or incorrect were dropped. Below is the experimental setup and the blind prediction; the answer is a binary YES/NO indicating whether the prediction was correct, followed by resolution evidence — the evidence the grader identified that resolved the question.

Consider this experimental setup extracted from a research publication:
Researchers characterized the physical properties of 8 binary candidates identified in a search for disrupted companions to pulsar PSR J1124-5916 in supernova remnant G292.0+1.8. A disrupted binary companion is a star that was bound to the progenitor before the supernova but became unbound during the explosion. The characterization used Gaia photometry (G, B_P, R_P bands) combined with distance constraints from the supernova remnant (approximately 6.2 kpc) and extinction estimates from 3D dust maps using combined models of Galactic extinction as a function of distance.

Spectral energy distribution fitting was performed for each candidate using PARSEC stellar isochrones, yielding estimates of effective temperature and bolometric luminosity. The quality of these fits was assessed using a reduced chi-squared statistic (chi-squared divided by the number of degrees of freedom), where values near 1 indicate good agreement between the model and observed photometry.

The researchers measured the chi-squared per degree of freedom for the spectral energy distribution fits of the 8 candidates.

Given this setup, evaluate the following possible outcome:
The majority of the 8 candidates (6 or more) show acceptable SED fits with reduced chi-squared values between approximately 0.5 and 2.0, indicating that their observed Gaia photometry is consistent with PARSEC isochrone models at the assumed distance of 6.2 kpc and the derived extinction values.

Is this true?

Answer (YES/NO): YES